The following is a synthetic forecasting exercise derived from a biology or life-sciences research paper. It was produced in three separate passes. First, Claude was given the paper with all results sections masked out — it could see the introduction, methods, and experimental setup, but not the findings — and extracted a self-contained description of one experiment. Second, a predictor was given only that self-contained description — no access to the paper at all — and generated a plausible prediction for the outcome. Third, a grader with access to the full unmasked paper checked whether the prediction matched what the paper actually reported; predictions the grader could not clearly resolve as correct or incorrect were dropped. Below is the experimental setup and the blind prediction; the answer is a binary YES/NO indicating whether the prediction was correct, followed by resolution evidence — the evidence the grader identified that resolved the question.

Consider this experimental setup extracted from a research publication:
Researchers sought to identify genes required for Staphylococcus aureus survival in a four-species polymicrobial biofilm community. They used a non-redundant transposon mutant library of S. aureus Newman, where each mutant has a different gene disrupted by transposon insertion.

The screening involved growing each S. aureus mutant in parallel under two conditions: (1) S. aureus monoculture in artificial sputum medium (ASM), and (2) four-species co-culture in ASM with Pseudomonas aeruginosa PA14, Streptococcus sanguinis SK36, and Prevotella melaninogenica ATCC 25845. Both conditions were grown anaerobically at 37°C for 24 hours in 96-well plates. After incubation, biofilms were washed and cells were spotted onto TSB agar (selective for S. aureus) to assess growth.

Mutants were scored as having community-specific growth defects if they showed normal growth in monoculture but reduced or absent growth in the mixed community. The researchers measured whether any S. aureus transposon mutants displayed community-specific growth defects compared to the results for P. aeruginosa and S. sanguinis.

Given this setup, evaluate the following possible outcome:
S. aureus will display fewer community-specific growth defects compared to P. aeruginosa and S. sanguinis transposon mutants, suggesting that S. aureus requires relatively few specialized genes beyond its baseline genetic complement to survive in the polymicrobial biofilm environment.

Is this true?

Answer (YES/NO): YES